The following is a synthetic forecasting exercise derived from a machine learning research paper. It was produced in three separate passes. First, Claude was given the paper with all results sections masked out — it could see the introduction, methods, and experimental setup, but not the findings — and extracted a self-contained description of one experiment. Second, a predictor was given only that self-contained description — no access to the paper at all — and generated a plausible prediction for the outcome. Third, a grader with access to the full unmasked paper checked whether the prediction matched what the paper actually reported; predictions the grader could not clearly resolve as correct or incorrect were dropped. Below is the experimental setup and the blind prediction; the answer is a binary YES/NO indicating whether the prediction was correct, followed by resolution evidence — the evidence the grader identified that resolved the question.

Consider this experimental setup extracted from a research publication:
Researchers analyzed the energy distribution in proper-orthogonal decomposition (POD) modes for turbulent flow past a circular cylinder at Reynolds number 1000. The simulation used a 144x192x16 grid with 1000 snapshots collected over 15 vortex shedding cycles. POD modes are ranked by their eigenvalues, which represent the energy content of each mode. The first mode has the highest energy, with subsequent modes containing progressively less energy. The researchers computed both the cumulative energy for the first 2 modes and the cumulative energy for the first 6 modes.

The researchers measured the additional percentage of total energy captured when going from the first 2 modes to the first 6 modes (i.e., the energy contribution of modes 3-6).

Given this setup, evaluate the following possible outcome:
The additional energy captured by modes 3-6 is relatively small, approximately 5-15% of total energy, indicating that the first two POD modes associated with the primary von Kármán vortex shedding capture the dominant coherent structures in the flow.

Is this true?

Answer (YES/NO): YES